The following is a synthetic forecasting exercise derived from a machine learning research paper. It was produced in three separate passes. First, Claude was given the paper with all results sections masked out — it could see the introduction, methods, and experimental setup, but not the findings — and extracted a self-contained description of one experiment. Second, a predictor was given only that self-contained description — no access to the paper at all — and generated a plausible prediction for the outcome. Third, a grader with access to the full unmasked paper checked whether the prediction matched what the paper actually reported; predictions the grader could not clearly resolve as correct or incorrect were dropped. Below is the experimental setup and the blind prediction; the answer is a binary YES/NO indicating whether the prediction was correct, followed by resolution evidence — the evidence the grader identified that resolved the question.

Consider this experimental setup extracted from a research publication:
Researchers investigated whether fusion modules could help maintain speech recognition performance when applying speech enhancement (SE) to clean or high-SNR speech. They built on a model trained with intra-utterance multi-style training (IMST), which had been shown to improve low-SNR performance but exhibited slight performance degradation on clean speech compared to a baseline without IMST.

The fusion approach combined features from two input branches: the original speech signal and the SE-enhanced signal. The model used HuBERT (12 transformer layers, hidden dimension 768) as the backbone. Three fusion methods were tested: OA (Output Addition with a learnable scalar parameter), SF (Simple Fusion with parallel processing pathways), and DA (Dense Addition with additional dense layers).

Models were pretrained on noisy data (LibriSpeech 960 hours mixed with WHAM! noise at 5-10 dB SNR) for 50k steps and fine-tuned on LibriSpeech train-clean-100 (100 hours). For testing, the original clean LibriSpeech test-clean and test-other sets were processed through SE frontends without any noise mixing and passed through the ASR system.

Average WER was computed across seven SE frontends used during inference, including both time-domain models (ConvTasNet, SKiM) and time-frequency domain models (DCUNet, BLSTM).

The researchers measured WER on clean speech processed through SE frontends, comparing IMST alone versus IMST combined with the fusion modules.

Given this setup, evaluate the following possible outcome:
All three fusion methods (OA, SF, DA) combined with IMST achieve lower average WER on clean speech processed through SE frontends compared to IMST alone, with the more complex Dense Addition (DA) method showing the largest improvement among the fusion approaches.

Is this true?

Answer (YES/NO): NO